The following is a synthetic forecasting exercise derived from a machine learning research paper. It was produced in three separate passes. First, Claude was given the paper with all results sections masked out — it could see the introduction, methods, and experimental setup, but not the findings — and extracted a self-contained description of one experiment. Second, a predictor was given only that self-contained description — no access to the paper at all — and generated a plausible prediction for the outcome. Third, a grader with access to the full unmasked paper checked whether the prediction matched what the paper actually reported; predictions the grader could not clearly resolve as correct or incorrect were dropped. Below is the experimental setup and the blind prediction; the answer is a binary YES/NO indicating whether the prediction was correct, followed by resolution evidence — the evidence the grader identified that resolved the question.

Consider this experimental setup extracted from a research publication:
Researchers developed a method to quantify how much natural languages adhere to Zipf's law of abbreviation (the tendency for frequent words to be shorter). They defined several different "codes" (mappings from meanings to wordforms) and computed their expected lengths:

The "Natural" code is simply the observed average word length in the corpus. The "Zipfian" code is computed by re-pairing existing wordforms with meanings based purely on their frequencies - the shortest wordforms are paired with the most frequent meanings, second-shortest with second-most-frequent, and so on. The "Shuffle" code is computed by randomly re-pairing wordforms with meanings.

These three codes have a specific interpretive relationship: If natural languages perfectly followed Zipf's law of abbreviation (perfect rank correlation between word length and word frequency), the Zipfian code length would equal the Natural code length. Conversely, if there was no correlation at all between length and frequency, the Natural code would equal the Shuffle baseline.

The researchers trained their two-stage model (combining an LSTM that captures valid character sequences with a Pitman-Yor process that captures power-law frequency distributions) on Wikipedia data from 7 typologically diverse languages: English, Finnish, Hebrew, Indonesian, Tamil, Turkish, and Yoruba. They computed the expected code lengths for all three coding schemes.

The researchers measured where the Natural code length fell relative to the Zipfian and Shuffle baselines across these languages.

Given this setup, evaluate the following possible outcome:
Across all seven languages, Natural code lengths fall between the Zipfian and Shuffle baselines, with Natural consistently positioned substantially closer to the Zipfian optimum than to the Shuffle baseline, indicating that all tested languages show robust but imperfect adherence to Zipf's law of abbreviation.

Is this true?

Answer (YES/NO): NO